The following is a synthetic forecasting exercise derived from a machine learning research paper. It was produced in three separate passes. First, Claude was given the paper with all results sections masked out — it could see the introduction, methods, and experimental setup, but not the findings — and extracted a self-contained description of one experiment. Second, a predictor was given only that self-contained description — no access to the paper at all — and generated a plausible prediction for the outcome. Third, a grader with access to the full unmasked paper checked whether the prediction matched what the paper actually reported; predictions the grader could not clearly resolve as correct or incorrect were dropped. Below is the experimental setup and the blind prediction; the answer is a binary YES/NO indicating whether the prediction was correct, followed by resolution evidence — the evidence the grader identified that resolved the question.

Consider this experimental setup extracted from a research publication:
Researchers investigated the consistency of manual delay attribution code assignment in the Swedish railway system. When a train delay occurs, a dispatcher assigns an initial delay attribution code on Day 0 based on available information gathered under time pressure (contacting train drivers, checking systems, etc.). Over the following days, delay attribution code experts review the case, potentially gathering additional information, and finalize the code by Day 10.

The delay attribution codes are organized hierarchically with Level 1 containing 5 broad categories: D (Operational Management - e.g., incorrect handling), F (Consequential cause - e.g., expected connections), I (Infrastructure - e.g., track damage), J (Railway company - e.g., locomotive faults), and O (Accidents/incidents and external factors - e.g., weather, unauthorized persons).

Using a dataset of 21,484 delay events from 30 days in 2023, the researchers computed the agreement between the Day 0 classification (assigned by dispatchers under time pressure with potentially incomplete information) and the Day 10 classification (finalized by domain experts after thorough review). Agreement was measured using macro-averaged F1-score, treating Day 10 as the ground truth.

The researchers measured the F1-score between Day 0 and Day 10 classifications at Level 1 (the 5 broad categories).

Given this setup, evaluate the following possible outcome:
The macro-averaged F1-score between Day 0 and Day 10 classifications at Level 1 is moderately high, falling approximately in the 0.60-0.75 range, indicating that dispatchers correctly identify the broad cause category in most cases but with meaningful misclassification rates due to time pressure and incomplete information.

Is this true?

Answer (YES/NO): NO